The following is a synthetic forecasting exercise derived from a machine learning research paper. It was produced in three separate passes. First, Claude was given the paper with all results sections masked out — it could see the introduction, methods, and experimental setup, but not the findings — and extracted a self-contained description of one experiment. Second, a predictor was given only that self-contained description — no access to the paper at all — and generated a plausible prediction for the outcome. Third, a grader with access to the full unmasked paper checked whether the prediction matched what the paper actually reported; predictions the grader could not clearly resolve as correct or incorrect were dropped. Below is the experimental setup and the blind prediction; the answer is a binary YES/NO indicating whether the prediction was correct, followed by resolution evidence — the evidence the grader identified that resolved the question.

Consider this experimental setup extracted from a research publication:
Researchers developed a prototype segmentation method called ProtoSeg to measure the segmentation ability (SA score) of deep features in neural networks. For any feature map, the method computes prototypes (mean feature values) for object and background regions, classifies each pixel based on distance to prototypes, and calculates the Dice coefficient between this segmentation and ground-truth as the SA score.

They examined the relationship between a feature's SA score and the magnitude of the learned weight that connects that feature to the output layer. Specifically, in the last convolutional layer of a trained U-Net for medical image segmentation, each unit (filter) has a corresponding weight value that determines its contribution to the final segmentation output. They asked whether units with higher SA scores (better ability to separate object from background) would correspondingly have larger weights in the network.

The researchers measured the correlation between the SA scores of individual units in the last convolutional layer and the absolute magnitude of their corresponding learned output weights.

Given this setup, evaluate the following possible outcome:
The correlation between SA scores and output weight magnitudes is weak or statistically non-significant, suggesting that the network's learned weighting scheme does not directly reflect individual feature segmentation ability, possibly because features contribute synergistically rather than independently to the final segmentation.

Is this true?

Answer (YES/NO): YES